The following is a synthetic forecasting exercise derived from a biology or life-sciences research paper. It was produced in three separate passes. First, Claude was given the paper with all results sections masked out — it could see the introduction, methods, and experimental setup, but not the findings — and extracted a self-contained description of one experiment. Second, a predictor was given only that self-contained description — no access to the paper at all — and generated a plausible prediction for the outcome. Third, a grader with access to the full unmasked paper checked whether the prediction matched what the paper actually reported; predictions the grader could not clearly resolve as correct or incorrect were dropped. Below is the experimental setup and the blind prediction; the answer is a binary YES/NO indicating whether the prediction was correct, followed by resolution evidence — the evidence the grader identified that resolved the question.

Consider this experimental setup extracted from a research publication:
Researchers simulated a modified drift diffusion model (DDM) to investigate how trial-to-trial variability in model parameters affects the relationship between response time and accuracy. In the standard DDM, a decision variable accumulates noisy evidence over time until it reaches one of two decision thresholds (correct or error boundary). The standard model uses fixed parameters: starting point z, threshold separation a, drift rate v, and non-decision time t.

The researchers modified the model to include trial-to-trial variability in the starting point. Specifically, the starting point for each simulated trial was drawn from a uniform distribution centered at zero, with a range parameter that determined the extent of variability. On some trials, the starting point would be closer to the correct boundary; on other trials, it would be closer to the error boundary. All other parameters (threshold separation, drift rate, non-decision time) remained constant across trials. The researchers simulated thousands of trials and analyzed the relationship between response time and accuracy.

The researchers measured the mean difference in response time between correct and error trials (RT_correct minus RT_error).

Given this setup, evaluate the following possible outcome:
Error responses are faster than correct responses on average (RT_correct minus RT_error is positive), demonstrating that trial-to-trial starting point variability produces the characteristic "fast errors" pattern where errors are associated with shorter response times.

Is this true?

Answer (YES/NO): YES